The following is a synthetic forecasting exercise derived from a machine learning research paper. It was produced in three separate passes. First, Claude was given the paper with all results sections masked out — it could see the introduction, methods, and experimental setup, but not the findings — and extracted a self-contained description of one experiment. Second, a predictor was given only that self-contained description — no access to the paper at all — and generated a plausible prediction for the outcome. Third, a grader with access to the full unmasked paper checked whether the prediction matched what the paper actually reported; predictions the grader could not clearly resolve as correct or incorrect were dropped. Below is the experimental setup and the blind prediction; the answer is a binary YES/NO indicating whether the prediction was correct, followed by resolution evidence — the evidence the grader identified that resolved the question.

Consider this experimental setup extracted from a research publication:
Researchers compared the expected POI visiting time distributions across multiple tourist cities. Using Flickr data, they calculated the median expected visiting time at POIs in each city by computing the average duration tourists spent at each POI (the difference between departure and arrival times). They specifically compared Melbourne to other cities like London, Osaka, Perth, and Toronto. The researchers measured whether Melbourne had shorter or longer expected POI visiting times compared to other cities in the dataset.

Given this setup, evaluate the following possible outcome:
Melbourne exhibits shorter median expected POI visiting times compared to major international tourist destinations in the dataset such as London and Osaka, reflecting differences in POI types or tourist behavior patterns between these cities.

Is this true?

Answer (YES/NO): YES